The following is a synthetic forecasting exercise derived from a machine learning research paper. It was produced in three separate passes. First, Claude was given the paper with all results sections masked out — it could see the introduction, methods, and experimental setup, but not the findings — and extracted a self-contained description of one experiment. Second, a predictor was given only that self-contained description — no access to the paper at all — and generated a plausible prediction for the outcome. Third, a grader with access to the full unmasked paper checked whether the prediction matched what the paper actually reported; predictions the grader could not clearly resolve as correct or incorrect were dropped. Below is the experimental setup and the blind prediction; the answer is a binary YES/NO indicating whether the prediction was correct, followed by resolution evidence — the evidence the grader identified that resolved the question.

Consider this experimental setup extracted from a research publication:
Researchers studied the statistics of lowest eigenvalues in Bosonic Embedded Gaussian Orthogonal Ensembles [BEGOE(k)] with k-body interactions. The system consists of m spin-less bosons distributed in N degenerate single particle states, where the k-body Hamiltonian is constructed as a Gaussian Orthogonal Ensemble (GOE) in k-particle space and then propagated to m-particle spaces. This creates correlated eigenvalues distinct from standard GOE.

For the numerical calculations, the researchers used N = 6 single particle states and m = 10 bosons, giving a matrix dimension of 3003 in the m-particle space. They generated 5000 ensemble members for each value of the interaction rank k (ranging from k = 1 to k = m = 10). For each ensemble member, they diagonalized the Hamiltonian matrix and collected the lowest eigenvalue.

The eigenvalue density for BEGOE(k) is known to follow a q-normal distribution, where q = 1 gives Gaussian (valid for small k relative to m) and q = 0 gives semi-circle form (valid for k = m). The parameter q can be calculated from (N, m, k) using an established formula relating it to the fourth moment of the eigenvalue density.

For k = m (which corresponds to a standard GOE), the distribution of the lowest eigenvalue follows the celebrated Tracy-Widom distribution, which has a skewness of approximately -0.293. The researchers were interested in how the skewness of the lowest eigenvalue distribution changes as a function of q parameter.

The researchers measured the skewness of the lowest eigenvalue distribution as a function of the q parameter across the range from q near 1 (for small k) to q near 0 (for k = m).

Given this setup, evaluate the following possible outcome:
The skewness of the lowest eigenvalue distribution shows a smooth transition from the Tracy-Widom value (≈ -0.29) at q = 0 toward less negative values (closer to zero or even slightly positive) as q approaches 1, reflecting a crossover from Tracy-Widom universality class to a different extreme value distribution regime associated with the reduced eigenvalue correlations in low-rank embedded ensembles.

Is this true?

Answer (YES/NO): NO